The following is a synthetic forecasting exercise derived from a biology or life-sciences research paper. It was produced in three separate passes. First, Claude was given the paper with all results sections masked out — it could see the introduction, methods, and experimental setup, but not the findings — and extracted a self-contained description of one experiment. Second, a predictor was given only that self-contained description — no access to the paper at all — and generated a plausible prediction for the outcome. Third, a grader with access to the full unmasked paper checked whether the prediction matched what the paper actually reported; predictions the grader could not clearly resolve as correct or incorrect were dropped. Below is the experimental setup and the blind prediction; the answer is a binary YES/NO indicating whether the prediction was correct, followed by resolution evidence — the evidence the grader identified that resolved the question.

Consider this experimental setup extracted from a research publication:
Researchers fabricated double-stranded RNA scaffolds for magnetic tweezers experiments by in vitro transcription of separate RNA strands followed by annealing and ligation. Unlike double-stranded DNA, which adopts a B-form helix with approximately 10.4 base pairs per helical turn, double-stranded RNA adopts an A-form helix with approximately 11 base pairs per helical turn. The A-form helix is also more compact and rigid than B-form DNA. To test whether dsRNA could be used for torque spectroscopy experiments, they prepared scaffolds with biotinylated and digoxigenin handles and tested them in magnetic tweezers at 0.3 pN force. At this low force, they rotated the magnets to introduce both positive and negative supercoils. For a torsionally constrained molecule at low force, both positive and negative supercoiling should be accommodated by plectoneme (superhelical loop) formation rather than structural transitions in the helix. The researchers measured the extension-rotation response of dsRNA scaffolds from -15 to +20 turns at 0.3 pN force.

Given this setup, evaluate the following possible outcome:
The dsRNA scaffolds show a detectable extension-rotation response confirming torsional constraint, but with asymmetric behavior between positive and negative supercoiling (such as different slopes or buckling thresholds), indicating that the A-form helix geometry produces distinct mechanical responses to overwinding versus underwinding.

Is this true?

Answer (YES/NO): NO